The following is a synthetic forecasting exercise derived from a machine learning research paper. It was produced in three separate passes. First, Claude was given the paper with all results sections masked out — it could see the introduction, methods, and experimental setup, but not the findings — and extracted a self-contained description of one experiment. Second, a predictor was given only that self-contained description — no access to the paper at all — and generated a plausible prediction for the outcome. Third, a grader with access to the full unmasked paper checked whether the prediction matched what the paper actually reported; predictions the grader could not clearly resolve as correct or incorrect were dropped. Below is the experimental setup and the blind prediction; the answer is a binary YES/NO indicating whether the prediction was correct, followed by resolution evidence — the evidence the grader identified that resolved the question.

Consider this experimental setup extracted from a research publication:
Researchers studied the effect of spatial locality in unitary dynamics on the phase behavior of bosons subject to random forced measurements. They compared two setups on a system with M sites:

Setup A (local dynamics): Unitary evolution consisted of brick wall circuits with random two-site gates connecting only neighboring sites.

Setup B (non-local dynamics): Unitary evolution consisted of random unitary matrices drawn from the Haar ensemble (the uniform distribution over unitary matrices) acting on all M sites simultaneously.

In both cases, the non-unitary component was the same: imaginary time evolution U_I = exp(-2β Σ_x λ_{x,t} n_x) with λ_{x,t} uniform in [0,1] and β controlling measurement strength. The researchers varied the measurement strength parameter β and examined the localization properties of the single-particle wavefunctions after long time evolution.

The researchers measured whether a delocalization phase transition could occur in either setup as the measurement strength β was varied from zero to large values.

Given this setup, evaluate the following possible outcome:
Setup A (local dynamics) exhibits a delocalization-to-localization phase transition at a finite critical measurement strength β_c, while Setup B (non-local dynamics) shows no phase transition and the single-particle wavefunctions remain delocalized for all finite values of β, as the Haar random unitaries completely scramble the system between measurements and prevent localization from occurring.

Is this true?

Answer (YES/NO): NO